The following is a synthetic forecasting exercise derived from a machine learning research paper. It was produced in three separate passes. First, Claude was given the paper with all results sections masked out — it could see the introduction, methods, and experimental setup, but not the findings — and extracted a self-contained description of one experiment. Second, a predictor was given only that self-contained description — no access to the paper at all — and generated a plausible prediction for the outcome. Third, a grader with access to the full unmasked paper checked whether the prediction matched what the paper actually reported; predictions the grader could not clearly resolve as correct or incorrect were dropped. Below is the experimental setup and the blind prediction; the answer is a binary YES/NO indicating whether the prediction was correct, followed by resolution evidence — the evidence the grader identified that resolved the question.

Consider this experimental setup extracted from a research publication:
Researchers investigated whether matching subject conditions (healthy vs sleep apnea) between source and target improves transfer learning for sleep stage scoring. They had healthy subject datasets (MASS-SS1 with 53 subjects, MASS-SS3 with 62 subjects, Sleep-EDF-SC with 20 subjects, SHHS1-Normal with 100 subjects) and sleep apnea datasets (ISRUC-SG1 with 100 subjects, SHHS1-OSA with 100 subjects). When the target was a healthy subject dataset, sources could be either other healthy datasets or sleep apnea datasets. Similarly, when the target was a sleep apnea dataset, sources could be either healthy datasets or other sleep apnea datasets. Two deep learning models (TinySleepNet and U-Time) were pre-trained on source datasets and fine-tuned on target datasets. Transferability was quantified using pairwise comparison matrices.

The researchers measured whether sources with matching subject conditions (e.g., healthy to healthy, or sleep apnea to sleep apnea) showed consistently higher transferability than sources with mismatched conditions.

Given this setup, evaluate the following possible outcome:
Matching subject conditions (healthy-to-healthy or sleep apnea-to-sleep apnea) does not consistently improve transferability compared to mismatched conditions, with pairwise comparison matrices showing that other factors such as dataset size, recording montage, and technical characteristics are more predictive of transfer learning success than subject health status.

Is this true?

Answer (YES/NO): YES